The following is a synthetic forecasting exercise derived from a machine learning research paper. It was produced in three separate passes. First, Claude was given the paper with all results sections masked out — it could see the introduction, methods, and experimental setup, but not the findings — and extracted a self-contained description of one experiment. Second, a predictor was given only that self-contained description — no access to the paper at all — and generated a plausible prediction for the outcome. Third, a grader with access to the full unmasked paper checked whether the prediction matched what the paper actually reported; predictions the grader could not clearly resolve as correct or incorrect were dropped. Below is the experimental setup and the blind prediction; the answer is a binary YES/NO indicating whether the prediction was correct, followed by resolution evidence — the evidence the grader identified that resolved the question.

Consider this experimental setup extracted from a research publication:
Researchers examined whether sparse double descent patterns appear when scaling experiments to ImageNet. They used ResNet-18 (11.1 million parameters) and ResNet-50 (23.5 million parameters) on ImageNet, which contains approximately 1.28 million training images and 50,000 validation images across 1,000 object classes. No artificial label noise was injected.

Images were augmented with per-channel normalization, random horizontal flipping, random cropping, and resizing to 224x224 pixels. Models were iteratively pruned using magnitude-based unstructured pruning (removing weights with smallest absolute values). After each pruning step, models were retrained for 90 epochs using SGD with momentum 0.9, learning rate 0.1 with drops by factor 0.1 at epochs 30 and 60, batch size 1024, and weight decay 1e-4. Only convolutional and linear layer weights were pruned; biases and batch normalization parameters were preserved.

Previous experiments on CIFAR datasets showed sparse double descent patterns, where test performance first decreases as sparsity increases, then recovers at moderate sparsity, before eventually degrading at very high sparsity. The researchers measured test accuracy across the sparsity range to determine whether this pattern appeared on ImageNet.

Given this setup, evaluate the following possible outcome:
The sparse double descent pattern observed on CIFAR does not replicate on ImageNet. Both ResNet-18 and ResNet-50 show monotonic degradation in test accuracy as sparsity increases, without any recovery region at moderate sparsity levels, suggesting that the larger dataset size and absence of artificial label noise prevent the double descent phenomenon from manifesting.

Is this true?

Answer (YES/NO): NO